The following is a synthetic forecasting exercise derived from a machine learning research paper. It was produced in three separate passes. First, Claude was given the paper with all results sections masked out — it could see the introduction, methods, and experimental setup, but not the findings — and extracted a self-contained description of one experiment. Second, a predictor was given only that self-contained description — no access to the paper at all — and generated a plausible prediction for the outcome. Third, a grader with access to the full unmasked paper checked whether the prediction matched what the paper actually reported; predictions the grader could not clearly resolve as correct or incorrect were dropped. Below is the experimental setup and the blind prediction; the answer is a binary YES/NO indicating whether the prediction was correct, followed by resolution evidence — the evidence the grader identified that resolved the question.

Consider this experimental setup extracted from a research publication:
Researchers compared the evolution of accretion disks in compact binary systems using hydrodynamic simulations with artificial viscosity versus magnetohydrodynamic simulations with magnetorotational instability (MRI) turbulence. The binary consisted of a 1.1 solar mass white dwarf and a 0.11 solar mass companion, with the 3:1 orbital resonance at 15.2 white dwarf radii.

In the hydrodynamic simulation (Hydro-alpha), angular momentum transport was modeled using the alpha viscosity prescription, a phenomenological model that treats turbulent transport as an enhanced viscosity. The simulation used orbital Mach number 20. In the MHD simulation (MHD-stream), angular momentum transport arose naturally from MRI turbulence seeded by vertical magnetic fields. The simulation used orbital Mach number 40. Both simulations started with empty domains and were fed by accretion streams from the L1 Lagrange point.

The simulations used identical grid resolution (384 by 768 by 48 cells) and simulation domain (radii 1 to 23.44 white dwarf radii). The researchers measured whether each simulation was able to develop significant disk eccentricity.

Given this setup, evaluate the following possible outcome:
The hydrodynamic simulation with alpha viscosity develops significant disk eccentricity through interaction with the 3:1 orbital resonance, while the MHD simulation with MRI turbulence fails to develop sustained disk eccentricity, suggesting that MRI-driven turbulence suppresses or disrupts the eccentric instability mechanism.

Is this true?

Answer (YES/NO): NO